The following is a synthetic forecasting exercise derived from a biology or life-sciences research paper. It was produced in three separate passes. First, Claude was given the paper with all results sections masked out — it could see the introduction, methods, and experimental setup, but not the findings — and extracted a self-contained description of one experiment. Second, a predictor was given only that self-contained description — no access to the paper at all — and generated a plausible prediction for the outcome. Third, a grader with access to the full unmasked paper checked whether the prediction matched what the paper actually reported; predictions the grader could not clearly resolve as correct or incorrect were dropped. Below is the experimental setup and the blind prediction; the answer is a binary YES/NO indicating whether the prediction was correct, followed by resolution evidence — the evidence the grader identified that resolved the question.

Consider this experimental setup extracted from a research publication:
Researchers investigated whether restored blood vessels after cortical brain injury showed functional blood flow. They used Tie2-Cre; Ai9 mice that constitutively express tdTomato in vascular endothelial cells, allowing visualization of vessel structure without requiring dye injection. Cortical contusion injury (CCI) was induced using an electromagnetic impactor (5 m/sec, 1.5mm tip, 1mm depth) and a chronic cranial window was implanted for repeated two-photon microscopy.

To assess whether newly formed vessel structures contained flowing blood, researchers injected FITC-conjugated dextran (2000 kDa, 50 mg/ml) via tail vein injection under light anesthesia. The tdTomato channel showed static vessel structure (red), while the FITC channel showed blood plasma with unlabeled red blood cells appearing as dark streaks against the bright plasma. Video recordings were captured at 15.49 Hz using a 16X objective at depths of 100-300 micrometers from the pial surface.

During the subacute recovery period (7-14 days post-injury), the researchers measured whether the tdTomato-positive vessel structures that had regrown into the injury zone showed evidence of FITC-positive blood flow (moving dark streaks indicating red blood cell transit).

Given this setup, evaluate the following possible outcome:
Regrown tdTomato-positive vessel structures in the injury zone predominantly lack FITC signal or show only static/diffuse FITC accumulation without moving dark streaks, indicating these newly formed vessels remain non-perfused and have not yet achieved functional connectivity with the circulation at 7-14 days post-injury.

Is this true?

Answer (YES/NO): YES